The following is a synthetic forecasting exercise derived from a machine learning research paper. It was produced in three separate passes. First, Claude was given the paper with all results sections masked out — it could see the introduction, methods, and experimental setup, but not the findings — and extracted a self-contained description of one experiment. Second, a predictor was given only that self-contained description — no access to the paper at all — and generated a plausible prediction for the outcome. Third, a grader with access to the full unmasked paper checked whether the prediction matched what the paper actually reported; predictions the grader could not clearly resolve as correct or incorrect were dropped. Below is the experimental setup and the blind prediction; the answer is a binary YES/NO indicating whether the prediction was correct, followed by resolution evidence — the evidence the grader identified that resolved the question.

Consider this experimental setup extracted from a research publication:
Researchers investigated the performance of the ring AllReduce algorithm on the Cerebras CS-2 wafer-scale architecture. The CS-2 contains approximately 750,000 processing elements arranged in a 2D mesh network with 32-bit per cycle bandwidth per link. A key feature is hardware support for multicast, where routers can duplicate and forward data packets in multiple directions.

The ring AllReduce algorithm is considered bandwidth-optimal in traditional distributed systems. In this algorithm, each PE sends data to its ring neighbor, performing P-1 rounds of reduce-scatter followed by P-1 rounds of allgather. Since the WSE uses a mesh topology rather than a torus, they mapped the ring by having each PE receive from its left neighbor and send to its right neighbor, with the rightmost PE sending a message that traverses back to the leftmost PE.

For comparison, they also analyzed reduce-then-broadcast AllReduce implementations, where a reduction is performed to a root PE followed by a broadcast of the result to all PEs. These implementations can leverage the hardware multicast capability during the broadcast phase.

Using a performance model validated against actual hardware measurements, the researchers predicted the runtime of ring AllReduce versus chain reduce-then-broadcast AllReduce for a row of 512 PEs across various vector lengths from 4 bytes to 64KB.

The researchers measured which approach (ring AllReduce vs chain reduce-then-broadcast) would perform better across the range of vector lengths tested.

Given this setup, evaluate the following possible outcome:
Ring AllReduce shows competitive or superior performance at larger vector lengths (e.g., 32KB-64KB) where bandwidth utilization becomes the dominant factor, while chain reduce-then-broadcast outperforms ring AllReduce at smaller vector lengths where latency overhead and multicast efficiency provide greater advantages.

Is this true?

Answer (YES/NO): NO